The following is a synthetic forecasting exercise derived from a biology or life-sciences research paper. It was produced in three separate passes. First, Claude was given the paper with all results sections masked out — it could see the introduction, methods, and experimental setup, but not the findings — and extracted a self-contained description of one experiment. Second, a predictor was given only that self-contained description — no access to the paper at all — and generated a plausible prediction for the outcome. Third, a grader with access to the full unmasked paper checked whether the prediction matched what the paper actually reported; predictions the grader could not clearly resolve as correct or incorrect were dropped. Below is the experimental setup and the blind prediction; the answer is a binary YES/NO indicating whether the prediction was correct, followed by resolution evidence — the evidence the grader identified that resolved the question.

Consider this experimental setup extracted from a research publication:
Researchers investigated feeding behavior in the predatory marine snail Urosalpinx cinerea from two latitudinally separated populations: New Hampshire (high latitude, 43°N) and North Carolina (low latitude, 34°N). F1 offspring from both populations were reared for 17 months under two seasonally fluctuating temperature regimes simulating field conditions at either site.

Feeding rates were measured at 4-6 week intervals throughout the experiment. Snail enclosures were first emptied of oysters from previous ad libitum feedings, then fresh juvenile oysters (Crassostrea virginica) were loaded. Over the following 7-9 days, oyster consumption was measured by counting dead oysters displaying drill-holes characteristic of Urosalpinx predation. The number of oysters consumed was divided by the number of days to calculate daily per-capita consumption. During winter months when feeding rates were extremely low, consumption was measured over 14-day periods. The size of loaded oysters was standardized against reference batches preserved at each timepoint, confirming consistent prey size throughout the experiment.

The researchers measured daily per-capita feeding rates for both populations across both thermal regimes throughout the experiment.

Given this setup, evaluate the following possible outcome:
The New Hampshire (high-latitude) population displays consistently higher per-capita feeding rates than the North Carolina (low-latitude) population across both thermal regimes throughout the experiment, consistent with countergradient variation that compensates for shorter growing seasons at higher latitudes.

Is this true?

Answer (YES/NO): NO